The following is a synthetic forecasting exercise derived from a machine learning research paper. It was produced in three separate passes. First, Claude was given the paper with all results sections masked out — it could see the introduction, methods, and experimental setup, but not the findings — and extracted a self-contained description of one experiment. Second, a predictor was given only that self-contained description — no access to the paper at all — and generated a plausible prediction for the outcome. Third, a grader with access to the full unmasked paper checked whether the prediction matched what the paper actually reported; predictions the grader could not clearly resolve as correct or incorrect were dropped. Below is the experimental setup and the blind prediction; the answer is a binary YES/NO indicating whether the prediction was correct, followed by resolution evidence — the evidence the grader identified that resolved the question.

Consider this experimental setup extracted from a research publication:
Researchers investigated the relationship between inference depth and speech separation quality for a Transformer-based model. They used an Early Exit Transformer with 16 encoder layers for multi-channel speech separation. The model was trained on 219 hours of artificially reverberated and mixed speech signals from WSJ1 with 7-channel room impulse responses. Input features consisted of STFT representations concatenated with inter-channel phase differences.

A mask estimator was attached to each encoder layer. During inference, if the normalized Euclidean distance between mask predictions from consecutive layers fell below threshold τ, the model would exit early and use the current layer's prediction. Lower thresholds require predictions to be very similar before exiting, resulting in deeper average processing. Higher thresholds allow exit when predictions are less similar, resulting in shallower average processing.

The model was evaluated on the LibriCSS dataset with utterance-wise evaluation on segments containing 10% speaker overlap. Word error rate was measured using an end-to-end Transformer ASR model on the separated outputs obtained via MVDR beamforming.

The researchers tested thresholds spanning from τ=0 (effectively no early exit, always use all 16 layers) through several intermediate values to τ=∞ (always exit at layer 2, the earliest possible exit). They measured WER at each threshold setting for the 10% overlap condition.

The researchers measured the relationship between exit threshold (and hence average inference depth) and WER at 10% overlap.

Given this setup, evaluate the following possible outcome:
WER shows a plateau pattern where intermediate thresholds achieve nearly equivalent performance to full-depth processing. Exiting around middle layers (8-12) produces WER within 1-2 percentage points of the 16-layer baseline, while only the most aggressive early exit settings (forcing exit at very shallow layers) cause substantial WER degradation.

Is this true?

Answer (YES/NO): NO